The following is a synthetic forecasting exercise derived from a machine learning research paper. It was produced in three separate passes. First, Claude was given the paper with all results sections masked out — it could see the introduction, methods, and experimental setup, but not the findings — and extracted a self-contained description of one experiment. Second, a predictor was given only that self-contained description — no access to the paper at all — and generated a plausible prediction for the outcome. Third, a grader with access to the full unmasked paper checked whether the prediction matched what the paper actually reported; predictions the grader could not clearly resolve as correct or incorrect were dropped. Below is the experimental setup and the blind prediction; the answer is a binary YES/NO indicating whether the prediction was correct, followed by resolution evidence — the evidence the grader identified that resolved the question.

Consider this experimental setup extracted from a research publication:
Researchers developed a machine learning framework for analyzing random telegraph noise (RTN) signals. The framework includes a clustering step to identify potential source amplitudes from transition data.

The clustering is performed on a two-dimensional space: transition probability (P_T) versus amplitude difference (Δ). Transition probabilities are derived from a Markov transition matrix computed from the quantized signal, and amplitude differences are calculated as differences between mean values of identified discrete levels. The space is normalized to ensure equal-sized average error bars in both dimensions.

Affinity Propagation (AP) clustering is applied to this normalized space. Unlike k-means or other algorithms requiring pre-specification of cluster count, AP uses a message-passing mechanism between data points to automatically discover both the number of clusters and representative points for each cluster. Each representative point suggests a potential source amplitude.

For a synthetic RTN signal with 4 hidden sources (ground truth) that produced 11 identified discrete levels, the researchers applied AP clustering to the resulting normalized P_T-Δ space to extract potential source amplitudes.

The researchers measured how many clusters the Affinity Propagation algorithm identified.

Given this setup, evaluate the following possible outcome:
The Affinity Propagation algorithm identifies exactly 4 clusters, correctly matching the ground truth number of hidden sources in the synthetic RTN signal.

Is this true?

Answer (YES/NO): NO